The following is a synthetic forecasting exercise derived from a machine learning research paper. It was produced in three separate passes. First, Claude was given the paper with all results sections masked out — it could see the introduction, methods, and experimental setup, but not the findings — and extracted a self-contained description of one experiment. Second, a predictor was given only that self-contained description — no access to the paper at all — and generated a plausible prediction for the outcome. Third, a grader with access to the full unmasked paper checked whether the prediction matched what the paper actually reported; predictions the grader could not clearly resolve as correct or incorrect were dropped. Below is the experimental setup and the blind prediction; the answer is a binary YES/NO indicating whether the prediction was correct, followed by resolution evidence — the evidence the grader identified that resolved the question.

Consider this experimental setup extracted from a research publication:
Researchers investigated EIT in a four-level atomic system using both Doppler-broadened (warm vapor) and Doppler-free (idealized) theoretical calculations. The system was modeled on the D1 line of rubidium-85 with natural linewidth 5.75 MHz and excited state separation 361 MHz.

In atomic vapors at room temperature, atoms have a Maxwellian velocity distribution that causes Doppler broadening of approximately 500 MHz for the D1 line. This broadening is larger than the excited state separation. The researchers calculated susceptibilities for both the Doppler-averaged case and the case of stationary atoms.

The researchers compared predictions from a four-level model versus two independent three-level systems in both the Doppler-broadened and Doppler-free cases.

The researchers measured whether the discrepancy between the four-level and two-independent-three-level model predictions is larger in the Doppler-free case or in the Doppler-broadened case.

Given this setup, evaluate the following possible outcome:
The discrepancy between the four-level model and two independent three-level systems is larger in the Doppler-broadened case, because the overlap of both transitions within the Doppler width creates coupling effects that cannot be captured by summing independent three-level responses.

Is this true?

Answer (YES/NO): YES